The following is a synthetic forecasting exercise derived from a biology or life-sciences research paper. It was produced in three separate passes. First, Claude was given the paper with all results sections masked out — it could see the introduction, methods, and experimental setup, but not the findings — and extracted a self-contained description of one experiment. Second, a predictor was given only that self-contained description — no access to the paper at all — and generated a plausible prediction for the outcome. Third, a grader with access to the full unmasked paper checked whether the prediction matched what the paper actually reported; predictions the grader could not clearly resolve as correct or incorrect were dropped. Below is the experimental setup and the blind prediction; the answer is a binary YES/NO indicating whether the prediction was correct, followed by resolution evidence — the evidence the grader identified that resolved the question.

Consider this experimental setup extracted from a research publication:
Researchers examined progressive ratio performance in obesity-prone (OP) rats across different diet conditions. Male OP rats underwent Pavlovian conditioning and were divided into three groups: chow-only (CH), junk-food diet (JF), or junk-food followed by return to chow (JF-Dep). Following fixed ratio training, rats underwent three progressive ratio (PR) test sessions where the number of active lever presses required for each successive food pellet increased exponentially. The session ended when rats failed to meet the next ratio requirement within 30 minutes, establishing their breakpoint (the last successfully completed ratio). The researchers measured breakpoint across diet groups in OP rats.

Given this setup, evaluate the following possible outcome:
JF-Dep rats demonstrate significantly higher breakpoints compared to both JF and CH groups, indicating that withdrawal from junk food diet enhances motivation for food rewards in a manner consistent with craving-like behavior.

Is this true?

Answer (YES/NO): NO